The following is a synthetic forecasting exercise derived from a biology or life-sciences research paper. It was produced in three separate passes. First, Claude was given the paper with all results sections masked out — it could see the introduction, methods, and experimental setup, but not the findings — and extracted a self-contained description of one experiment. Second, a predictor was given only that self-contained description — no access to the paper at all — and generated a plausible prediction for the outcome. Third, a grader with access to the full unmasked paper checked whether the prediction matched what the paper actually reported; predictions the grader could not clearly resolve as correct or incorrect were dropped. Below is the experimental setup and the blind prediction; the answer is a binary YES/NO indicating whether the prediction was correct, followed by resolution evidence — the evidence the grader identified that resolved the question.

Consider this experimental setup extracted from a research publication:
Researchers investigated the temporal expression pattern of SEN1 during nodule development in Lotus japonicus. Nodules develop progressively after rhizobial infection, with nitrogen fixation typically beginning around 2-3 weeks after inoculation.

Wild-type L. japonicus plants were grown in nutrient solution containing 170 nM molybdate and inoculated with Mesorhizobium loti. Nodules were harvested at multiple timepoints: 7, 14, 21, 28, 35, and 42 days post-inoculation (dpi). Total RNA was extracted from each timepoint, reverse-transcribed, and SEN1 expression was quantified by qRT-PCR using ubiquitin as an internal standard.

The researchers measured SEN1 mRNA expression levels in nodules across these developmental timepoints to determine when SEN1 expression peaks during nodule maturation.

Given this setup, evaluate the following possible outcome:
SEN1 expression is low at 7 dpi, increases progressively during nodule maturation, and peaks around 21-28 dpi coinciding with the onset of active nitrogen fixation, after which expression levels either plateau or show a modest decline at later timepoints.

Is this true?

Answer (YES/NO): YES